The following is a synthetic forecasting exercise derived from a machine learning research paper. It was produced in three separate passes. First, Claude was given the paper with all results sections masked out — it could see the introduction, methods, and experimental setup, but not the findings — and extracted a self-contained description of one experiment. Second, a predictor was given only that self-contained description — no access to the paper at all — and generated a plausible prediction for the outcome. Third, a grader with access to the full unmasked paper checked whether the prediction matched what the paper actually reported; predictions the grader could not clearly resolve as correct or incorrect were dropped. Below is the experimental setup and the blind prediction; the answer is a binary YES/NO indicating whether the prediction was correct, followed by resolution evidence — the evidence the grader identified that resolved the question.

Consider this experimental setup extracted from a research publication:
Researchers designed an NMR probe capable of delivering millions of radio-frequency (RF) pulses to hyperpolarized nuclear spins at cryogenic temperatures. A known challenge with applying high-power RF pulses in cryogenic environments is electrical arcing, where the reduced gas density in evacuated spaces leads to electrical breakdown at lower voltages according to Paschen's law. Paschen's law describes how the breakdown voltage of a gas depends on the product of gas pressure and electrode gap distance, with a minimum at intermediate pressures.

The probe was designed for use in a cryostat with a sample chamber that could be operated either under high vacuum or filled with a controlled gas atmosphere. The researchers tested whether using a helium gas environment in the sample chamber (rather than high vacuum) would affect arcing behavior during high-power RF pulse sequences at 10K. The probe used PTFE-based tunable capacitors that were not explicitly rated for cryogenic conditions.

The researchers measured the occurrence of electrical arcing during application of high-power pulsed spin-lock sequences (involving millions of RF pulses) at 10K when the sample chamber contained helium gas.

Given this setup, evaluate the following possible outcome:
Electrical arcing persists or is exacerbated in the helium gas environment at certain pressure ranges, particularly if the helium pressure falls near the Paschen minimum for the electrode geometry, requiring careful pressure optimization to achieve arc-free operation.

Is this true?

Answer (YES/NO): NO